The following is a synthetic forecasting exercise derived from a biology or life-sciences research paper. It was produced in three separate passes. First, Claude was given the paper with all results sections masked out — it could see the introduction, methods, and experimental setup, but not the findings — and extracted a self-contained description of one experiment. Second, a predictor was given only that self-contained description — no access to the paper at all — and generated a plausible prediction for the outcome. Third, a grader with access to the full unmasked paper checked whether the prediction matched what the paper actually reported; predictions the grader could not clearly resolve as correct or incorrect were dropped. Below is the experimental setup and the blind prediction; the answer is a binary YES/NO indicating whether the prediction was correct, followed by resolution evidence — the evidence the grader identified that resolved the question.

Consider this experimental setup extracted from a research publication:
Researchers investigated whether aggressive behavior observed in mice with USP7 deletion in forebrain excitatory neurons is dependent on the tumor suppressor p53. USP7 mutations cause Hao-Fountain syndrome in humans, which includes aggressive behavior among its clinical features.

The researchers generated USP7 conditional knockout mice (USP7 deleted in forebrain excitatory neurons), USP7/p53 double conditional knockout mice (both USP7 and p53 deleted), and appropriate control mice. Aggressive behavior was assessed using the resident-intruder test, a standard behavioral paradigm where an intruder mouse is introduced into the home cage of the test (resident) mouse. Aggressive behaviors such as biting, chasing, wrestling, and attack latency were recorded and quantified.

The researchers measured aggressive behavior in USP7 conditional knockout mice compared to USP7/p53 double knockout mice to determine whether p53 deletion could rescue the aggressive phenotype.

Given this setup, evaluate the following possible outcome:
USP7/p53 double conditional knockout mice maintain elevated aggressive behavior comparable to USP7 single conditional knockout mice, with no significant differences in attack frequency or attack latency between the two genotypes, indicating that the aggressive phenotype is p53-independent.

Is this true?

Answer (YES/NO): YES